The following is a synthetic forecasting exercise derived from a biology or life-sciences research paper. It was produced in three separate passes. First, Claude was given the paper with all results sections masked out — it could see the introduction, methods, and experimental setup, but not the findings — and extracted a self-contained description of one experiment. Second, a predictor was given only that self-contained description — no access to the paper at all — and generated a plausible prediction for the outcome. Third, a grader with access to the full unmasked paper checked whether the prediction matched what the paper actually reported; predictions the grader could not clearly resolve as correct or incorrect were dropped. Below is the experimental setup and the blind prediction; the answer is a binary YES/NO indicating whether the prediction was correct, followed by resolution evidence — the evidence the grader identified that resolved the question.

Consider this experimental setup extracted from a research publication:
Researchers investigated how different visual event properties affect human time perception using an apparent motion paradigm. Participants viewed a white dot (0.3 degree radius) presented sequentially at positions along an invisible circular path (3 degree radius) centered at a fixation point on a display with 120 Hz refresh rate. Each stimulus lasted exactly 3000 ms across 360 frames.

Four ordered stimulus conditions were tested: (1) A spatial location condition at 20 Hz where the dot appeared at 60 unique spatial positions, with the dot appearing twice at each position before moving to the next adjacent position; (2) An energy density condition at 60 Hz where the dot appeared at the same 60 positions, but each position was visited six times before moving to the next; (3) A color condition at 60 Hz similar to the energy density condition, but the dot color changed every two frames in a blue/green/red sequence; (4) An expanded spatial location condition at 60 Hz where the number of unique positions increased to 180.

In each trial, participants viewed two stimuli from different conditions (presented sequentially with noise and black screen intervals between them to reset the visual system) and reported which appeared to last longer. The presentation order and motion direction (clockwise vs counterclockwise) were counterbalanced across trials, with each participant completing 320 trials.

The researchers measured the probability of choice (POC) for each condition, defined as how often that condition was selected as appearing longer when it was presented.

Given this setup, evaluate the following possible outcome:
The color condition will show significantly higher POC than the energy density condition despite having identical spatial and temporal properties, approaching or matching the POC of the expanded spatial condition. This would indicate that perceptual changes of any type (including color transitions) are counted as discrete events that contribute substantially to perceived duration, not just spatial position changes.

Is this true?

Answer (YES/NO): NO